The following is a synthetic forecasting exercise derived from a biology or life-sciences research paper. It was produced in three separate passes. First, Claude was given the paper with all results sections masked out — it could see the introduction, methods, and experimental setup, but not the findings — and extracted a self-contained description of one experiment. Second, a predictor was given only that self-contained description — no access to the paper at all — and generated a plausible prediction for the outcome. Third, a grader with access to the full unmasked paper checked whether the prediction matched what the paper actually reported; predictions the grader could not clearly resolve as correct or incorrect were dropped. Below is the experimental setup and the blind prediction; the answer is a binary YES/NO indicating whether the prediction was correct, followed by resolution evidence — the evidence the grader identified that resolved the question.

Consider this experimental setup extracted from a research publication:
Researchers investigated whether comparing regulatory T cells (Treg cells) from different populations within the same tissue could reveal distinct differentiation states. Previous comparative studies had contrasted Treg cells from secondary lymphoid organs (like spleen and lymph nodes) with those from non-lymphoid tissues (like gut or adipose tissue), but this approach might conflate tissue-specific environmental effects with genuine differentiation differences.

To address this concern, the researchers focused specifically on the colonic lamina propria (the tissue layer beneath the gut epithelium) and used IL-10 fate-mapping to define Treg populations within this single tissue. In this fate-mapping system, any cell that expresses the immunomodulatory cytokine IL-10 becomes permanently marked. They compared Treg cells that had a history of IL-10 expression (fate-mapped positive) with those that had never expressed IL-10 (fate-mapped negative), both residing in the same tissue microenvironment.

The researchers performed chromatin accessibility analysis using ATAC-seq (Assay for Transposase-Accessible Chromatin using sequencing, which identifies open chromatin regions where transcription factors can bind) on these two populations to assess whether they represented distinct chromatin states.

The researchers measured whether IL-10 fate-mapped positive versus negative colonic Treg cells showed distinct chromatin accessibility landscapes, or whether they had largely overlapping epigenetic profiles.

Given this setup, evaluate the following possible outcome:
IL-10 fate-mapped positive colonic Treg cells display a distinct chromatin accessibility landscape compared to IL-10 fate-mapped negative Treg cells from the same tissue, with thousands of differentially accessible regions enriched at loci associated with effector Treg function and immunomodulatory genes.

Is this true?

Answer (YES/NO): YES